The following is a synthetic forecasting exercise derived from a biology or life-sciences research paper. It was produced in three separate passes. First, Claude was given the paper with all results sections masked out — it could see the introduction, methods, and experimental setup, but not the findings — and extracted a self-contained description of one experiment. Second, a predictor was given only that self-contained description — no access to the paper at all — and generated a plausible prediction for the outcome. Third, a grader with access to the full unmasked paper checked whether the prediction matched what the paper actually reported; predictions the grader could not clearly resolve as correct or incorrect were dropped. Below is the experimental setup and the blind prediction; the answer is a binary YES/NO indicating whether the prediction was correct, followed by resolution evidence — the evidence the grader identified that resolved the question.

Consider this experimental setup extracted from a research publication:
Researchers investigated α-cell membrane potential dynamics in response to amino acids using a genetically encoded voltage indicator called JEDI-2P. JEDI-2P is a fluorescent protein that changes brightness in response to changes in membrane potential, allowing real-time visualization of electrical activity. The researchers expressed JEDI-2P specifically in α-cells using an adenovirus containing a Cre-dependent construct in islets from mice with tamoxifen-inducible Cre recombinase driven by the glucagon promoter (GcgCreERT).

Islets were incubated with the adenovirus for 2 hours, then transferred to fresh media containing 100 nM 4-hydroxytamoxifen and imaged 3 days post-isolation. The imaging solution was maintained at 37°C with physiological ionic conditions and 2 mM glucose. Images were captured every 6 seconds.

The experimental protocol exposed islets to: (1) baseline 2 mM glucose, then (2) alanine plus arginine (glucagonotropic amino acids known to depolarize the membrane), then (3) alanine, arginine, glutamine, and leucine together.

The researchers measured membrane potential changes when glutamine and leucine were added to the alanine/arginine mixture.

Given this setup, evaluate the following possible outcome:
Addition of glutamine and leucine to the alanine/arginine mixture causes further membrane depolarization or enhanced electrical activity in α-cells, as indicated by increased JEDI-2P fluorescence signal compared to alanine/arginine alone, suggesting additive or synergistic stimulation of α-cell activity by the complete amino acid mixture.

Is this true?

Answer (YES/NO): NO